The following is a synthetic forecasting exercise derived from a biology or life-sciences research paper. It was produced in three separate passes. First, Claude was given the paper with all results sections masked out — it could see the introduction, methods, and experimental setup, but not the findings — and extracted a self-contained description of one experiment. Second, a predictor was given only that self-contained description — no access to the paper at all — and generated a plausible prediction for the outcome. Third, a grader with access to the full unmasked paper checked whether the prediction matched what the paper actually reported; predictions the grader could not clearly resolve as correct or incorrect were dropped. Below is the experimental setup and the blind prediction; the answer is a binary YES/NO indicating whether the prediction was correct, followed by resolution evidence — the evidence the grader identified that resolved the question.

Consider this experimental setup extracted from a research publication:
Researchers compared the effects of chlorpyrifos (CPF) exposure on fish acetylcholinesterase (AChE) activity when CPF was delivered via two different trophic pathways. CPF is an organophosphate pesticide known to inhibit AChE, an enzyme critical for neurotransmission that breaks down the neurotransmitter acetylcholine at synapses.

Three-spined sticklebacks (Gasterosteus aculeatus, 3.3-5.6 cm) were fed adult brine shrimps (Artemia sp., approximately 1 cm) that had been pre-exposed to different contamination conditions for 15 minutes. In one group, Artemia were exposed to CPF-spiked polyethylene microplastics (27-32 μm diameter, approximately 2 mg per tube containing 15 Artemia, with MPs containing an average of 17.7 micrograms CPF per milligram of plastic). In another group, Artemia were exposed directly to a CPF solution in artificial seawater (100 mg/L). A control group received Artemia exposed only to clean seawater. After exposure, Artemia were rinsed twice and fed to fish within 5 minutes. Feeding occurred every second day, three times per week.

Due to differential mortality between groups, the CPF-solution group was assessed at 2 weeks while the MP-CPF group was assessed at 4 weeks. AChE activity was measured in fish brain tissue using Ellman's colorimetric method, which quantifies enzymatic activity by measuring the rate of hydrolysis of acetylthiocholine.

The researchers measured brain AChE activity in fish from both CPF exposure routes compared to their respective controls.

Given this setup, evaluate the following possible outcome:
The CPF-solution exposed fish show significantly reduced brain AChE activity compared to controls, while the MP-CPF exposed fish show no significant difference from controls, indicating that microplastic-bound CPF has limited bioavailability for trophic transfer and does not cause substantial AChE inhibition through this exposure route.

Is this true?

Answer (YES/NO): NO